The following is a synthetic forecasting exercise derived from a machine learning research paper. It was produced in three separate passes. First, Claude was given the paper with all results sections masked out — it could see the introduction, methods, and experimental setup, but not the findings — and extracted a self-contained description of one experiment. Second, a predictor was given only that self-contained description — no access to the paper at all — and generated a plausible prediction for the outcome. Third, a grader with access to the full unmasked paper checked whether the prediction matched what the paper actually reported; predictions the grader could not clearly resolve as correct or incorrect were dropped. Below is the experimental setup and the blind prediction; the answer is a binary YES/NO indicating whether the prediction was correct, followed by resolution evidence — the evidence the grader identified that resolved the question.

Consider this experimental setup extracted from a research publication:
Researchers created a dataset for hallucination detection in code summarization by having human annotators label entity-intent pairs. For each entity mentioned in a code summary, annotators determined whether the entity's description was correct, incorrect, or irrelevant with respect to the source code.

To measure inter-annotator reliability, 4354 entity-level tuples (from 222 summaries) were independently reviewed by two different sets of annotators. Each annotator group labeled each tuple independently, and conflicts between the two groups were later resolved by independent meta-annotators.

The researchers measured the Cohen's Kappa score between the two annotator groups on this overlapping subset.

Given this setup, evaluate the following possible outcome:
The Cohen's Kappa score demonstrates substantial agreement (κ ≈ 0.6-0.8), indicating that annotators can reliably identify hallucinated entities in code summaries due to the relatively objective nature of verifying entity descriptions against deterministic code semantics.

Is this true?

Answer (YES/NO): YES